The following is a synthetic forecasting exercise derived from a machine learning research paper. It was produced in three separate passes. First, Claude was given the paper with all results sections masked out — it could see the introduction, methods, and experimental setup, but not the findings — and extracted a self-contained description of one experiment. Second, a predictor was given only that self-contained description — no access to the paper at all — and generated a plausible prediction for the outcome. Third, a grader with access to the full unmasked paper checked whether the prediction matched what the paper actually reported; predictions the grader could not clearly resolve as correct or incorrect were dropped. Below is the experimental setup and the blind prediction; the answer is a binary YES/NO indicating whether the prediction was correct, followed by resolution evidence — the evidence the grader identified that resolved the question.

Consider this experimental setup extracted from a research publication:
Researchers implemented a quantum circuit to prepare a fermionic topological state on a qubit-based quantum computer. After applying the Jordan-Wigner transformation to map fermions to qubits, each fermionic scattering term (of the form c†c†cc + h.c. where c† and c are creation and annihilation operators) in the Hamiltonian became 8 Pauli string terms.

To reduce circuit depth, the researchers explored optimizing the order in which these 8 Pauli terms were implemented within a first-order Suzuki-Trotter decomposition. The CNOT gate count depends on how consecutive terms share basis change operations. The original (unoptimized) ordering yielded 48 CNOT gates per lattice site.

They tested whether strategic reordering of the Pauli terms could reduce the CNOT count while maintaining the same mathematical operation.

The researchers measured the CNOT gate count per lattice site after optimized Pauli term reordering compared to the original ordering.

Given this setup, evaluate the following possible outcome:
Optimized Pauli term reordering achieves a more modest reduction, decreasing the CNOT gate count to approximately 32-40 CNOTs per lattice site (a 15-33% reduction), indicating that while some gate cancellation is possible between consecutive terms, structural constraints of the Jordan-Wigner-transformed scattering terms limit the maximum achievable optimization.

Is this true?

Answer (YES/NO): NO